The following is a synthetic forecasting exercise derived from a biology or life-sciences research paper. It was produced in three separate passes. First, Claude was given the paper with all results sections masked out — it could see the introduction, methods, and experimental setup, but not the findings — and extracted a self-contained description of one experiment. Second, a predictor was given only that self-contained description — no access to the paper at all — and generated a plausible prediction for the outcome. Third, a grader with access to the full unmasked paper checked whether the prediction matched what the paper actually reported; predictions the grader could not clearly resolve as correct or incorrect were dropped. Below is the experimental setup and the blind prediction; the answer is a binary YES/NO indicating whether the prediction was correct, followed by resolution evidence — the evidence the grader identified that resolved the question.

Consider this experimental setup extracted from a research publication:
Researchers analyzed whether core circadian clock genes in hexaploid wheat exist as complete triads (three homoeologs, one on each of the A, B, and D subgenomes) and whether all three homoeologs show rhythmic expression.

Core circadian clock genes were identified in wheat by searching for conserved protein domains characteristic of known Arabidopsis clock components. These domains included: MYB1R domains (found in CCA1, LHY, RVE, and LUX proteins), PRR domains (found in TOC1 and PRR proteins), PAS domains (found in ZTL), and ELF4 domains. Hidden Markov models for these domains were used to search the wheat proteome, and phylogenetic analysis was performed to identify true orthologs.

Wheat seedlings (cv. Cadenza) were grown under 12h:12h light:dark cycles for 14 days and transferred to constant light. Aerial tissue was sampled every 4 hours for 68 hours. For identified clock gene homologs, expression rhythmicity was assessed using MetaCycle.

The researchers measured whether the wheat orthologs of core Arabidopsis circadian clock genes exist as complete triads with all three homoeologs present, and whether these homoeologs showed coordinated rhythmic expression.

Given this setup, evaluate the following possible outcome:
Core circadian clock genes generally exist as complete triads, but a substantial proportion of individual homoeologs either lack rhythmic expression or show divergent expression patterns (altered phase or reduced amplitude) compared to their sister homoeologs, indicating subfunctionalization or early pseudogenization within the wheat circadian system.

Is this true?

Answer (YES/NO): YES